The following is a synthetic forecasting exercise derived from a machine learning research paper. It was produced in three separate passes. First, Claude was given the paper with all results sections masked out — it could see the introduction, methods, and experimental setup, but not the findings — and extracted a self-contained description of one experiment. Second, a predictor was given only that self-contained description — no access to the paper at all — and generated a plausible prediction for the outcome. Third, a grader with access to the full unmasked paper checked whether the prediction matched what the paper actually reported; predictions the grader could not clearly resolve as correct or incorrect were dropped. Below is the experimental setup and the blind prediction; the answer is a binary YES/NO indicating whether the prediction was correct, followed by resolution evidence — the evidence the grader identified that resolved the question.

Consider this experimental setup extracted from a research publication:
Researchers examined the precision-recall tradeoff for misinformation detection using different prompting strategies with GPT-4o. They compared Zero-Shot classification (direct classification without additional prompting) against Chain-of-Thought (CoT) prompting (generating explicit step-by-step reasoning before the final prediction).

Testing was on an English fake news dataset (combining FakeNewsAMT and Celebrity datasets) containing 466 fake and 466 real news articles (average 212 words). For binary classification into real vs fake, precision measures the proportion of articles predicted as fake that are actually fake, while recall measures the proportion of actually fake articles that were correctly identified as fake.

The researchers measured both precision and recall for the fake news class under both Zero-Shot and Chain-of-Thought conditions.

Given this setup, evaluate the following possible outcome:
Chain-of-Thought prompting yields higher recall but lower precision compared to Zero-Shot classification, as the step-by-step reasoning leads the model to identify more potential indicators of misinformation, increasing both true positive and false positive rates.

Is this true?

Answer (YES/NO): NO